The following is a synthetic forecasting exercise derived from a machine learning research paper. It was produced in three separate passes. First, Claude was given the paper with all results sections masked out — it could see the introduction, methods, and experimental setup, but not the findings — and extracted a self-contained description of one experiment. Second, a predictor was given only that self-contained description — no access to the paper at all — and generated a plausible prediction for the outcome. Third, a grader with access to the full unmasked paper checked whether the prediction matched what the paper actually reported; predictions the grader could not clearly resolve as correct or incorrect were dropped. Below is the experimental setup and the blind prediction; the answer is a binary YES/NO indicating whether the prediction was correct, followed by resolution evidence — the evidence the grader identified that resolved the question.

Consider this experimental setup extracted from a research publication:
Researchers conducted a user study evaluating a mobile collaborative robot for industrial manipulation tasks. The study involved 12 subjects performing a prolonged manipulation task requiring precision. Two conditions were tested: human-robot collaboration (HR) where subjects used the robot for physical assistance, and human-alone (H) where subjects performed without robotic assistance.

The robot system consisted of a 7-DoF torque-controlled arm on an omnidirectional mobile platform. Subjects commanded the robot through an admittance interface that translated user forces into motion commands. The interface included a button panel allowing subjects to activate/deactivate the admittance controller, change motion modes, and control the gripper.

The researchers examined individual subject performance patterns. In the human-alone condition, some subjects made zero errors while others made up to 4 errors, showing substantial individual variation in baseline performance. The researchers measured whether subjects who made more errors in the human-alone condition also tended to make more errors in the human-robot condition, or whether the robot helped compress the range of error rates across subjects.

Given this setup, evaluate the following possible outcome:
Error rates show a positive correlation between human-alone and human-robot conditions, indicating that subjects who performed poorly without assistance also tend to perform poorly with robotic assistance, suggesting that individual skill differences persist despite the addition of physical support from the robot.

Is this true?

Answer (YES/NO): NO